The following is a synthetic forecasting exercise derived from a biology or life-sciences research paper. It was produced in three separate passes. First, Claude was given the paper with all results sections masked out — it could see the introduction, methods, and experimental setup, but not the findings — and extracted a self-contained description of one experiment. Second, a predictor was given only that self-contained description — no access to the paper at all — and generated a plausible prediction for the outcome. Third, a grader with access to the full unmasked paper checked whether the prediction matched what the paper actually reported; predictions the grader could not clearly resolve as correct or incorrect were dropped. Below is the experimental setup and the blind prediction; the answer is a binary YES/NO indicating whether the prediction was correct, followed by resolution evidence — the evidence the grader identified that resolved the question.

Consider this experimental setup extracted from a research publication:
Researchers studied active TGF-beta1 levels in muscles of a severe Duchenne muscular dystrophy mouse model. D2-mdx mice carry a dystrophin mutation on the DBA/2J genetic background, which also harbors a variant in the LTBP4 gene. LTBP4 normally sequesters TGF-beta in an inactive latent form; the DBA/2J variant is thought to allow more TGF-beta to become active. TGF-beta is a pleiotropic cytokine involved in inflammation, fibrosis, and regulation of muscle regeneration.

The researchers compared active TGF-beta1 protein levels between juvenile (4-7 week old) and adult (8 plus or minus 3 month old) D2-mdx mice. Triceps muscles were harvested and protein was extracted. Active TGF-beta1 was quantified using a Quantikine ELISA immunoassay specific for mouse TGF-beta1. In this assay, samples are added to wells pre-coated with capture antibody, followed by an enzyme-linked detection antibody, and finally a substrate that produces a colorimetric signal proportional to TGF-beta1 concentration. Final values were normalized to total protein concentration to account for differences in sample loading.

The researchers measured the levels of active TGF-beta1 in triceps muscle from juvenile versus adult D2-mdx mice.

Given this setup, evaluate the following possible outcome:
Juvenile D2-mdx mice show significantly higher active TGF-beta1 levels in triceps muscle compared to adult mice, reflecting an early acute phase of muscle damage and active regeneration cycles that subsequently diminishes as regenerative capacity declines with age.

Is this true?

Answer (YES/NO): NO